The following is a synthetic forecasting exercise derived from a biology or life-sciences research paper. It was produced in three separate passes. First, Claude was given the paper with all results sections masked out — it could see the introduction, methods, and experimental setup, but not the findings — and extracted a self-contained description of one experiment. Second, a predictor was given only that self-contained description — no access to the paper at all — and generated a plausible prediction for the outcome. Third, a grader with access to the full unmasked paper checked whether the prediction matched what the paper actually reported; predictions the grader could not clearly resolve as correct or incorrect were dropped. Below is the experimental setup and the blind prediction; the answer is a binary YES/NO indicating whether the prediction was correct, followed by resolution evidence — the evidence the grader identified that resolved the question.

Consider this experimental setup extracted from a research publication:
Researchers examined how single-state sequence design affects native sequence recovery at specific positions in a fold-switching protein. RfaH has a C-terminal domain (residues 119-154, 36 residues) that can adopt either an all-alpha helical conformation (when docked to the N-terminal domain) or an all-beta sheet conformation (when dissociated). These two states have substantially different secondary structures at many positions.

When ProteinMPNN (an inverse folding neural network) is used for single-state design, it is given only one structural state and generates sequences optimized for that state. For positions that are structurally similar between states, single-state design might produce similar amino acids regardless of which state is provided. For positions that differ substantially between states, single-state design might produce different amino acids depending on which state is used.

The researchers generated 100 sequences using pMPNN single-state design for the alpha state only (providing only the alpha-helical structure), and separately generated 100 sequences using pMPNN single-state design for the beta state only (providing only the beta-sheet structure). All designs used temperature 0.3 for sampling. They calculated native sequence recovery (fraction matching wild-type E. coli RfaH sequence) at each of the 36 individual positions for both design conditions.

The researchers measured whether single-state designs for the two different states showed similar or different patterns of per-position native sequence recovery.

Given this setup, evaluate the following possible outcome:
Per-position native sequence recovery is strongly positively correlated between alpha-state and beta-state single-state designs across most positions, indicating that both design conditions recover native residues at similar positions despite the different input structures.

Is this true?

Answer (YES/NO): NO